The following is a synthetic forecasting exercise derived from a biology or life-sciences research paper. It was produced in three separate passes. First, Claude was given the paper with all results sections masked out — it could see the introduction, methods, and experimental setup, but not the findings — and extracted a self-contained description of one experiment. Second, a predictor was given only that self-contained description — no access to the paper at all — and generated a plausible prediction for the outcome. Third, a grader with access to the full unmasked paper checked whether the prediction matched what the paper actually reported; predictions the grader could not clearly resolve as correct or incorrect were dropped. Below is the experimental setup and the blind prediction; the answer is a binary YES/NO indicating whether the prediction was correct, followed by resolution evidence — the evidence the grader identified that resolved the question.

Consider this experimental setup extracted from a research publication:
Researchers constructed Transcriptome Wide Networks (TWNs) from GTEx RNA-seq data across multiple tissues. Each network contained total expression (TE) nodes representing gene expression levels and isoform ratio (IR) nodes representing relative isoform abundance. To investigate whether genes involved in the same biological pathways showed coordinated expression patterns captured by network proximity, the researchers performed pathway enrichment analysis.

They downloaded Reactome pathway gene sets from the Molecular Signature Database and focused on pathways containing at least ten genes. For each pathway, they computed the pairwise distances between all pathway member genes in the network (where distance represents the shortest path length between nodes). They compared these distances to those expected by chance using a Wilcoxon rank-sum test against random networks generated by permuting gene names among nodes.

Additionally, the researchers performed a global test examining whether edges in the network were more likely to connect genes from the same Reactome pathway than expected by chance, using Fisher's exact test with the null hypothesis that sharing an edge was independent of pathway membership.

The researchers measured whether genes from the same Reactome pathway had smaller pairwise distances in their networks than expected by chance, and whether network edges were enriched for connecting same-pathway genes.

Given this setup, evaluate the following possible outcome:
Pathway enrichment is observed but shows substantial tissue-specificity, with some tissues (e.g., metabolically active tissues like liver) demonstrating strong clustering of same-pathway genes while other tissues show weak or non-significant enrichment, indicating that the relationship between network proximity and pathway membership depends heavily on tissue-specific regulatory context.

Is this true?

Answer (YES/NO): NO